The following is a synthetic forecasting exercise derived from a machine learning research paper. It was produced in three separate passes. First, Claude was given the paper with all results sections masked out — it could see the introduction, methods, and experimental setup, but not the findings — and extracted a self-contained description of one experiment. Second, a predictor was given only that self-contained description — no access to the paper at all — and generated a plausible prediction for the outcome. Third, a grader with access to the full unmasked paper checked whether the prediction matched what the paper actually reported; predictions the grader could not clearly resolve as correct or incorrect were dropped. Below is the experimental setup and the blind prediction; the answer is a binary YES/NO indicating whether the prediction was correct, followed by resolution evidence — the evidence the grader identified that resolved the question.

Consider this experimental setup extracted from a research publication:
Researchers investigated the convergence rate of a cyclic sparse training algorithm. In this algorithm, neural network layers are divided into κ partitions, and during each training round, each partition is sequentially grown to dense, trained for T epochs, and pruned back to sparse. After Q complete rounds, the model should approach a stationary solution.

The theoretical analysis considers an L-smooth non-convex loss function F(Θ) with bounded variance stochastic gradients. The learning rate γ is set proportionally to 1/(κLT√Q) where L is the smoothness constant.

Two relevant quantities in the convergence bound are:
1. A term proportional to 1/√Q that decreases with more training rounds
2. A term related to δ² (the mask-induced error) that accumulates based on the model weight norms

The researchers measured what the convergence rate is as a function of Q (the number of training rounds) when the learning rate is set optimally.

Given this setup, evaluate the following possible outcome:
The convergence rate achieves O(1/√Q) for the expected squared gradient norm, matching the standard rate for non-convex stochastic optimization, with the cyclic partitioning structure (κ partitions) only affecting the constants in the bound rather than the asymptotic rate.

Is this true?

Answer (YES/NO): NO